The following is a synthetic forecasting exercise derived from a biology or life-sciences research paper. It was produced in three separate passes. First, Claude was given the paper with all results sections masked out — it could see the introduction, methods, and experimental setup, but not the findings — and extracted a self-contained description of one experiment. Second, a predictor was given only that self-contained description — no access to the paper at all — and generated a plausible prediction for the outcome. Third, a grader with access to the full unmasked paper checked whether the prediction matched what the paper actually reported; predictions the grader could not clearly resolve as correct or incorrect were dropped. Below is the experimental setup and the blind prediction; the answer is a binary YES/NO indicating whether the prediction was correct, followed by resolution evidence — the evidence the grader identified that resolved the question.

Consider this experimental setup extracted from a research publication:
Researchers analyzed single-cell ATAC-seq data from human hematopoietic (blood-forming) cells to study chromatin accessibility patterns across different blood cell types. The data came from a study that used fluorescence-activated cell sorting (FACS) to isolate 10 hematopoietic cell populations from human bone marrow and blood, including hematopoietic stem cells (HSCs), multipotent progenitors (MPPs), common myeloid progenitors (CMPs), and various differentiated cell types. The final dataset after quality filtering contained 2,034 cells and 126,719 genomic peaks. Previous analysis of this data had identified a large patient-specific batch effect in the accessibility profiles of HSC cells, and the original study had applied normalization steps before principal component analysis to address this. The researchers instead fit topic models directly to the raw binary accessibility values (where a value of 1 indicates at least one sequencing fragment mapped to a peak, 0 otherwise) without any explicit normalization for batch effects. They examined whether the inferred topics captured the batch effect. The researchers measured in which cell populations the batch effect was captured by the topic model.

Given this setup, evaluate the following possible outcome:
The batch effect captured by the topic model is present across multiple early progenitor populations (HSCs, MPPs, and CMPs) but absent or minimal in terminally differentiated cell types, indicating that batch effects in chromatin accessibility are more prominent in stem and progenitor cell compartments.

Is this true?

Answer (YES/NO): NO